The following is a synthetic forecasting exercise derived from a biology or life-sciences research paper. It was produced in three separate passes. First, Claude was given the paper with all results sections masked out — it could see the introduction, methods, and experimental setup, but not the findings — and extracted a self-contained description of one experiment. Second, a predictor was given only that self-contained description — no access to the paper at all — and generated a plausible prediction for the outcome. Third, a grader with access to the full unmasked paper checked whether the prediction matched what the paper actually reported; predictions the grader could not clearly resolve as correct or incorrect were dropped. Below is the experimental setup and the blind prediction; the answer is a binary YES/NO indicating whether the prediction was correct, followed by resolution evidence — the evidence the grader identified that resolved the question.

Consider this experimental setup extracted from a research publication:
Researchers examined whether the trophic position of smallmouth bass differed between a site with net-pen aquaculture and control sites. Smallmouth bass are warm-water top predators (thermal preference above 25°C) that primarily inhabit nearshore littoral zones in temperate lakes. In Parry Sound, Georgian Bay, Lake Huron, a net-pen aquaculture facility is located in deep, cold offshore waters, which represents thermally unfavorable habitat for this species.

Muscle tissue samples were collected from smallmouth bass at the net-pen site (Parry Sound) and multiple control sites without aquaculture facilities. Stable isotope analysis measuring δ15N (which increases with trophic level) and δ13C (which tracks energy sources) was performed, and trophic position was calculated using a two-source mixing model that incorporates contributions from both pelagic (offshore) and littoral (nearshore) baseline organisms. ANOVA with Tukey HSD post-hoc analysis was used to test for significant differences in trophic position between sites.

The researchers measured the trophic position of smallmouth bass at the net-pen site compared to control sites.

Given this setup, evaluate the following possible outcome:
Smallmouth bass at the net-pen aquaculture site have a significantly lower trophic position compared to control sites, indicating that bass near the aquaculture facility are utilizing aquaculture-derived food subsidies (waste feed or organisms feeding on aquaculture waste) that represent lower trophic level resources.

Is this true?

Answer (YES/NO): NO